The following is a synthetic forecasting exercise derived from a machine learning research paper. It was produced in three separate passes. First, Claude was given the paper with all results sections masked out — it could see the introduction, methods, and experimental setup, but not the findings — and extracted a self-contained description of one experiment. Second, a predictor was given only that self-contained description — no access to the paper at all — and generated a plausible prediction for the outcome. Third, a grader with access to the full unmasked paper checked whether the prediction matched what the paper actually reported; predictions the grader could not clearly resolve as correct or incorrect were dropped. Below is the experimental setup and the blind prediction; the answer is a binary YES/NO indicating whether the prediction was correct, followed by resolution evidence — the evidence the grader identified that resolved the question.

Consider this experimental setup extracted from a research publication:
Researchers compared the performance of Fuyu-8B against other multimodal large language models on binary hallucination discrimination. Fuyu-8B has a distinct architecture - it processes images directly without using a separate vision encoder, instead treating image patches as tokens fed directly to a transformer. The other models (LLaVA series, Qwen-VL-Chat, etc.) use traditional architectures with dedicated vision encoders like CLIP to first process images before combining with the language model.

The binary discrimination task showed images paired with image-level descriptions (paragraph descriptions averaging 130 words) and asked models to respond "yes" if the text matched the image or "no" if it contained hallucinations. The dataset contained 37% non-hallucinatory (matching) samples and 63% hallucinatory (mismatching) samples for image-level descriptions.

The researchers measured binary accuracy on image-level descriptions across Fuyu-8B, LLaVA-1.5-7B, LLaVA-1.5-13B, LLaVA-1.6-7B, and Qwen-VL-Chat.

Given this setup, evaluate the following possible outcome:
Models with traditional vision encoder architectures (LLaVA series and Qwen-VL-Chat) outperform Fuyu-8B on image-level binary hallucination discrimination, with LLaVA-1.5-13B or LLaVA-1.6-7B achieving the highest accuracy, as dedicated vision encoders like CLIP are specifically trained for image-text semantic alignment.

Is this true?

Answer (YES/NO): NO